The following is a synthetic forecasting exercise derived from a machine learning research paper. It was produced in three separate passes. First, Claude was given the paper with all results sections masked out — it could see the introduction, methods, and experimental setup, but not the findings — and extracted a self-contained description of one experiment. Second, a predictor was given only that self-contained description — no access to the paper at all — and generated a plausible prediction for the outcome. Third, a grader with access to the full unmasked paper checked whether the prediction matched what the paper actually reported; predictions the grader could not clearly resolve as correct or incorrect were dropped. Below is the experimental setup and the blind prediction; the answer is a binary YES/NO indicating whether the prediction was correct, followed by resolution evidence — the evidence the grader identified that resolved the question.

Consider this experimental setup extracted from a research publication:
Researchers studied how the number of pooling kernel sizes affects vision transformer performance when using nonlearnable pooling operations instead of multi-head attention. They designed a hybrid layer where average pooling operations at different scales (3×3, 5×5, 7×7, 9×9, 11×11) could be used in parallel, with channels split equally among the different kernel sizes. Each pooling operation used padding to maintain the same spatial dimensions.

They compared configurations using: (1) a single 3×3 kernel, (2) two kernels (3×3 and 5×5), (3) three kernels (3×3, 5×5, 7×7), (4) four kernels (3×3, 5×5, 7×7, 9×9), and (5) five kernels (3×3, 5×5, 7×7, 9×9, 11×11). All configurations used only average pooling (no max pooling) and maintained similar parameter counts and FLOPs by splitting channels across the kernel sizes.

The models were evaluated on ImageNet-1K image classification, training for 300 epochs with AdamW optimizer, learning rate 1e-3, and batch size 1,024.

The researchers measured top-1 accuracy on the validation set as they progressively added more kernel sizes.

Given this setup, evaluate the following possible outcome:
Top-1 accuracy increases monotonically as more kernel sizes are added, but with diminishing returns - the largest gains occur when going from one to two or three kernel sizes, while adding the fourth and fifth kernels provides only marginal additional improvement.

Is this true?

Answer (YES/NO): NO